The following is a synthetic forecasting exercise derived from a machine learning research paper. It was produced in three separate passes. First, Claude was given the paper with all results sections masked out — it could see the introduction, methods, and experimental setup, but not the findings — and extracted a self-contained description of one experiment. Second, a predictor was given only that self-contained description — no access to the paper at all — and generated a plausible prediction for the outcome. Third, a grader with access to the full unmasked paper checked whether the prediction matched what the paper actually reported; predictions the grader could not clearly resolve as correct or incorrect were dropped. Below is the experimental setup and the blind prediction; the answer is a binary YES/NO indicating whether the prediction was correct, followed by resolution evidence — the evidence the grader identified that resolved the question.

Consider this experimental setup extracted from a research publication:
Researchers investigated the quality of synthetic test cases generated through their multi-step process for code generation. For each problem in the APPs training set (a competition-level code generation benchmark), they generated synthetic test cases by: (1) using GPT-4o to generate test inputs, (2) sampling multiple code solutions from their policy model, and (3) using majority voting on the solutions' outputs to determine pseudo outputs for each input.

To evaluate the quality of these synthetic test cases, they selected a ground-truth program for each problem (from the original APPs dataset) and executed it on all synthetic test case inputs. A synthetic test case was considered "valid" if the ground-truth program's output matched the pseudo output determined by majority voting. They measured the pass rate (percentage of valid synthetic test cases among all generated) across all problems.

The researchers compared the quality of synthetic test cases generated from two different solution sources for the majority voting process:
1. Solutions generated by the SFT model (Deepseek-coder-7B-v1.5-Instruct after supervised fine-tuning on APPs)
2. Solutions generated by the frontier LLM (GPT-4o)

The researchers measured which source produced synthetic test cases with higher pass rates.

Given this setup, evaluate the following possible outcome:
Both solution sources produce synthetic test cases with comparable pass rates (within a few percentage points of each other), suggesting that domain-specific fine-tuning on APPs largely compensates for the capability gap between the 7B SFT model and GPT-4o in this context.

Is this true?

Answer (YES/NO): NO